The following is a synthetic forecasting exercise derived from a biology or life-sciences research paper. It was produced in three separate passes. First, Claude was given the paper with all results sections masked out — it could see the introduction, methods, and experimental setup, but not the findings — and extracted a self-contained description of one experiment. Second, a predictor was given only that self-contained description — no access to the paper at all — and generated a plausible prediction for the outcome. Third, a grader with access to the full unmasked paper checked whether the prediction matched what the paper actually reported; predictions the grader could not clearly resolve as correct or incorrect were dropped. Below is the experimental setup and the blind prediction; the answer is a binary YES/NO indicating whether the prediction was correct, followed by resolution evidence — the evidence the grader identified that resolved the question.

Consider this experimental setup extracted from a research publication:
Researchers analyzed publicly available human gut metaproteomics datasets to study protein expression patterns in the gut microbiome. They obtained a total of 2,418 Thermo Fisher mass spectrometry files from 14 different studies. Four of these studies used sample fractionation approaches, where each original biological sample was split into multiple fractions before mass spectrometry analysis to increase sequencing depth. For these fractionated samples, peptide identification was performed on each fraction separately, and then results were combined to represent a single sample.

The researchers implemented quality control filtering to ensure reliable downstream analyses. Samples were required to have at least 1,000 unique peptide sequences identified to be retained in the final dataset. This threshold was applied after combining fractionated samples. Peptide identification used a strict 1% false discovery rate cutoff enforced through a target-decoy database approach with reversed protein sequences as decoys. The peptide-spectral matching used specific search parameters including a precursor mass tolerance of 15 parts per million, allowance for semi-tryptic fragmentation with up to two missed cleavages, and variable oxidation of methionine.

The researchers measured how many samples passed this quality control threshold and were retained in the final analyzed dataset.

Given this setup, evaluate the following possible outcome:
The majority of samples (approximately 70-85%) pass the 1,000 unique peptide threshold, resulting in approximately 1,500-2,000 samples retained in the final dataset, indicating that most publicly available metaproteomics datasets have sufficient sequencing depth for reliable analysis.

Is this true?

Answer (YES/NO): NO